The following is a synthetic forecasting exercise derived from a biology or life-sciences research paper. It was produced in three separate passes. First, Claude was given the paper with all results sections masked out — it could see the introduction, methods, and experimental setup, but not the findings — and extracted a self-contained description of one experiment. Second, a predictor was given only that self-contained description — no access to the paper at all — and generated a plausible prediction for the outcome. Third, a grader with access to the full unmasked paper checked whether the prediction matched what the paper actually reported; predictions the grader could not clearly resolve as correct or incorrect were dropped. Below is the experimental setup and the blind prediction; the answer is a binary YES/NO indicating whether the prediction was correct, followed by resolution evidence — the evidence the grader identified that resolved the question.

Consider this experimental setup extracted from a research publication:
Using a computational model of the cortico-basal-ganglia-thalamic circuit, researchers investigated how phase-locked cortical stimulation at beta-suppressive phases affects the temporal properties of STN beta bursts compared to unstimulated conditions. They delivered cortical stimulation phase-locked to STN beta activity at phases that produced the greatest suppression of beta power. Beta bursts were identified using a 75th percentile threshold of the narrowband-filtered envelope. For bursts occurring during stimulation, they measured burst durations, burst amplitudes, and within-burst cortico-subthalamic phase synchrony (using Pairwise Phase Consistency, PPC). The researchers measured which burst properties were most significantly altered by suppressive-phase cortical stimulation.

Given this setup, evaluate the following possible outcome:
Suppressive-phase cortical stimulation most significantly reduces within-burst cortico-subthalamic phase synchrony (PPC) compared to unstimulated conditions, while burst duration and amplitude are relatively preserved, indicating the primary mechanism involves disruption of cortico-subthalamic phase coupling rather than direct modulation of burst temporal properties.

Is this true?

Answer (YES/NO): NO